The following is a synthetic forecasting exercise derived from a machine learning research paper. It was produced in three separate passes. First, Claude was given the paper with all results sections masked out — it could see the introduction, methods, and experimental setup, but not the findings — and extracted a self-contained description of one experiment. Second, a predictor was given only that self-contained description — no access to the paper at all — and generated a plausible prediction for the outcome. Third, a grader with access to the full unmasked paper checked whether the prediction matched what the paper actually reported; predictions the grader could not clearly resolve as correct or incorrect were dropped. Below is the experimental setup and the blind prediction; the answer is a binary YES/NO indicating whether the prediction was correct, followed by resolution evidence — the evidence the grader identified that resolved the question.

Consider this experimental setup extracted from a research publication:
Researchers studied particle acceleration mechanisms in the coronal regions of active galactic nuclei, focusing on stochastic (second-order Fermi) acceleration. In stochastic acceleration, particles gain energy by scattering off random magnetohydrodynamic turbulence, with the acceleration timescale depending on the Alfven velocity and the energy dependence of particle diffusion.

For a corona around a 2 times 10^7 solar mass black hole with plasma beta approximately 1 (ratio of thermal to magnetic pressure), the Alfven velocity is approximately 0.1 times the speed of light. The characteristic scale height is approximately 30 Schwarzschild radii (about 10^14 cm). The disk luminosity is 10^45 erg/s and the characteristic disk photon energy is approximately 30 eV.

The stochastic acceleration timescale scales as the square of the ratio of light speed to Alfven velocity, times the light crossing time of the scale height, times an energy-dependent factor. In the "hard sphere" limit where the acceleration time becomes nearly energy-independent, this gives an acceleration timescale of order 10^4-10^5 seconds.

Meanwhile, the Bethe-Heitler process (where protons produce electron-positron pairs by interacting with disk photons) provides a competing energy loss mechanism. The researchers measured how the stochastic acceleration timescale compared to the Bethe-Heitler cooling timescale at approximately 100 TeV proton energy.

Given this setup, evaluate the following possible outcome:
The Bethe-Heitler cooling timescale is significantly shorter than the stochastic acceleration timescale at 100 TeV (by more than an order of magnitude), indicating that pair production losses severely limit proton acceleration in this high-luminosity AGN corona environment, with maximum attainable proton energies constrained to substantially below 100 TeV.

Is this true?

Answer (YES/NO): NO